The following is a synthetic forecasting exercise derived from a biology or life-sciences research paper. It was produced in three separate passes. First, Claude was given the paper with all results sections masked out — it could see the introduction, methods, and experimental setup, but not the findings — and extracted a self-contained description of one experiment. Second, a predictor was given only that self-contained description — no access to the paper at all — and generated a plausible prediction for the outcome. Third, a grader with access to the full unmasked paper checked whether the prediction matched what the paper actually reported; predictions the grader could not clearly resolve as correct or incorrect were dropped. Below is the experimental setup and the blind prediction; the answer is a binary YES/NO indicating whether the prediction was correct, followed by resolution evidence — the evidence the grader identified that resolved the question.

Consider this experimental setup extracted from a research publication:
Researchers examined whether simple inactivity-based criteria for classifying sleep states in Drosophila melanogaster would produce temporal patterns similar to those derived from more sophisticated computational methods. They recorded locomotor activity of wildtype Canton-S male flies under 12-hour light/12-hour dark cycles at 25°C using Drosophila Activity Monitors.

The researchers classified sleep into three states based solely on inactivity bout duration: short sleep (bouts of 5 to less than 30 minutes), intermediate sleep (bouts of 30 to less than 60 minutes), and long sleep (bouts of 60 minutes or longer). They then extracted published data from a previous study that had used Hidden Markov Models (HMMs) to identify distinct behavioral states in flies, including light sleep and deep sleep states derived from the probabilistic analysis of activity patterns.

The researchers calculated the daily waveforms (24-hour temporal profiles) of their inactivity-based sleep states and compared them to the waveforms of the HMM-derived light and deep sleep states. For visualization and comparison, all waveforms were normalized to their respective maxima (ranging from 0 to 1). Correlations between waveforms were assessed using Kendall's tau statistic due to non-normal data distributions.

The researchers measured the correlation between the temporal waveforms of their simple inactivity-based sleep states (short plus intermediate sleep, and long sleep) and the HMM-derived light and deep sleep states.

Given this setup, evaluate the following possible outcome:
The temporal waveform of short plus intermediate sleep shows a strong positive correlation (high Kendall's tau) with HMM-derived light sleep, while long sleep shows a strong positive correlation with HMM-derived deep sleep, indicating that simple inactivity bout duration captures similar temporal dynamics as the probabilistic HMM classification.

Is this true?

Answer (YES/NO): NO